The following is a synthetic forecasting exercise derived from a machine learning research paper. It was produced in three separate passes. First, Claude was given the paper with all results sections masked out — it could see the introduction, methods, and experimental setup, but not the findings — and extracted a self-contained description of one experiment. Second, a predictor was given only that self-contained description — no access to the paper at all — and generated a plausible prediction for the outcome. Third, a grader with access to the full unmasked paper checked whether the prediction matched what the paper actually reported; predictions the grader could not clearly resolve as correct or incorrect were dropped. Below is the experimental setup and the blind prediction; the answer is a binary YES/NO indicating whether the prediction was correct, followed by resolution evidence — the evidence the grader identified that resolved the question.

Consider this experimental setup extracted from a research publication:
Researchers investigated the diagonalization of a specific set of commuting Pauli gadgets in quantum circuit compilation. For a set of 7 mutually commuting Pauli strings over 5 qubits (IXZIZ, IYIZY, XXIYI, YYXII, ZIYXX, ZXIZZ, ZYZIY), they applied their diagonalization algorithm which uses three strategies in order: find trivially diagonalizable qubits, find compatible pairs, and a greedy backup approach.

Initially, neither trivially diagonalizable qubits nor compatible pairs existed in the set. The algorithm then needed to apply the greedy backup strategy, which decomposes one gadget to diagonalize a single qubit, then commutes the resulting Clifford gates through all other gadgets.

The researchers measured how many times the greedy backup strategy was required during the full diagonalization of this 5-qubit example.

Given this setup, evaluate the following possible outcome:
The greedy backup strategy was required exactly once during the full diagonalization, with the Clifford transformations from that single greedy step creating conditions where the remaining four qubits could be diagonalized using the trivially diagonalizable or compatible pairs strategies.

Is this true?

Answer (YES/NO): YES